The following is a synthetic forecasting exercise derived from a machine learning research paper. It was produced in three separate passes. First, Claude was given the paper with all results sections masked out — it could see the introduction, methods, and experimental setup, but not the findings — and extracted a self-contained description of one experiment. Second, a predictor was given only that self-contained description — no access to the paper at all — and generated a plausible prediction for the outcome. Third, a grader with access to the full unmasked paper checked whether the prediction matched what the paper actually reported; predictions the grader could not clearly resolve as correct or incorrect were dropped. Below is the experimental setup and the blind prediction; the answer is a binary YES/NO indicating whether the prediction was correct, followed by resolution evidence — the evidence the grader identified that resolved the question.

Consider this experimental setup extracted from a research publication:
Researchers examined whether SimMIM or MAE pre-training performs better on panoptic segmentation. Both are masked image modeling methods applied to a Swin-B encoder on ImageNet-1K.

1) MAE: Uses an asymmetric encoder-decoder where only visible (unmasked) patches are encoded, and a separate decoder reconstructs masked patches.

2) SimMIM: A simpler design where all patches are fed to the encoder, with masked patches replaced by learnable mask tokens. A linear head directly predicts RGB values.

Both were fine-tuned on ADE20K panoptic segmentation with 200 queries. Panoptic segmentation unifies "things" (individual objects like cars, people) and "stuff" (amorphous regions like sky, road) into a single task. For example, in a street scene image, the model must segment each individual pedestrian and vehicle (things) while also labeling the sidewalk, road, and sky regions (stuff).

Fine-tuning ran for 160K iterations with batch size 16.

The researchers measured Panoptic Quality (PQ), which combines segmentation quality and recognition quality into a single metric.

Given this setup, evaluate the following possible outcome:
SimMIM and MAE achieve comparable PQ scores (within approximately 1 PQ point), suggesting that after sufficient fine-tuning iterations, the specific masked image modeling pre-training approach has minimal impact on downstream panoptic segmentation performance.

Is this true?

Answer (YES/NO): NO